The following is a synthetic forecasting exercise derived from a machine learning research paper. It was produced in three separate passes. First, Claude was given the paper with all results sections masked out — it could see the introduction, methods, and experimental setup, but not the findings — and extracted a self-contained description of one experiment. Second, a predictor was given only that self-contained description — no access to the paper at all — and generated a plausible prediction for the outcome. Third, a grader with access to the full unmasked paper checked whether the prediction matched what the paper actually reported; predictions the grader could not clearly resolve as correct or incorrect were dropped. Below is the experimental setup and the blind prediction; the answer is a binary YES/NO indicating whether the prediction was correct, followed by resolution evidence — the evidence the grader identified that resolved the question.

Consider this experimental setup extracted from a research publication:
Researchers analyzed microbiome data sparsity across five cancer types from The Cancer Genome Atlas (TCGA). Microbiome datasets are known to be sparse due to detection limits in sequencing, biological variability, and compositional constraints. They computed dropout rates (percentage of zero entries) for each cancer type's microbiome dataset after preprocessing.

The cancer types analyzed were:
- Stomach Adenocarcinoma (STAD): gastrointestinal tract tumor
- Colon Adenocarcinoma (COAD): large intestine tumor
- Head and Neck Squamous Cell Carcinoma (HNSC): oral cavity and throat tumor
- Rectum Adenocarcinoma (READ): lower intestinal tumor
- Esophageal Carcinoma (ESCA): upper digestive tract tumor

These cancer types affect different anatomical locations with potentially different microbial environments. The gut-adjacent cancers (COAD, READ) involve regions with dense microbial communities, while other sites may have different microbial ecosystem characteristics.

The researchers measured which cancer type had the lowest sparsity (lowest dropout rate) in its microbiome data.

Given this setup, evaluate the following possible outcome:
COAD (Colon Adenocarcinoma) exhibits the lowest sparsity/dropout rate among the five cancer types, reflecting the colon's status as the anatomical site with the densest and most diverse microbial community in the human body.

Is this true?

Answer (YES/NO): YES